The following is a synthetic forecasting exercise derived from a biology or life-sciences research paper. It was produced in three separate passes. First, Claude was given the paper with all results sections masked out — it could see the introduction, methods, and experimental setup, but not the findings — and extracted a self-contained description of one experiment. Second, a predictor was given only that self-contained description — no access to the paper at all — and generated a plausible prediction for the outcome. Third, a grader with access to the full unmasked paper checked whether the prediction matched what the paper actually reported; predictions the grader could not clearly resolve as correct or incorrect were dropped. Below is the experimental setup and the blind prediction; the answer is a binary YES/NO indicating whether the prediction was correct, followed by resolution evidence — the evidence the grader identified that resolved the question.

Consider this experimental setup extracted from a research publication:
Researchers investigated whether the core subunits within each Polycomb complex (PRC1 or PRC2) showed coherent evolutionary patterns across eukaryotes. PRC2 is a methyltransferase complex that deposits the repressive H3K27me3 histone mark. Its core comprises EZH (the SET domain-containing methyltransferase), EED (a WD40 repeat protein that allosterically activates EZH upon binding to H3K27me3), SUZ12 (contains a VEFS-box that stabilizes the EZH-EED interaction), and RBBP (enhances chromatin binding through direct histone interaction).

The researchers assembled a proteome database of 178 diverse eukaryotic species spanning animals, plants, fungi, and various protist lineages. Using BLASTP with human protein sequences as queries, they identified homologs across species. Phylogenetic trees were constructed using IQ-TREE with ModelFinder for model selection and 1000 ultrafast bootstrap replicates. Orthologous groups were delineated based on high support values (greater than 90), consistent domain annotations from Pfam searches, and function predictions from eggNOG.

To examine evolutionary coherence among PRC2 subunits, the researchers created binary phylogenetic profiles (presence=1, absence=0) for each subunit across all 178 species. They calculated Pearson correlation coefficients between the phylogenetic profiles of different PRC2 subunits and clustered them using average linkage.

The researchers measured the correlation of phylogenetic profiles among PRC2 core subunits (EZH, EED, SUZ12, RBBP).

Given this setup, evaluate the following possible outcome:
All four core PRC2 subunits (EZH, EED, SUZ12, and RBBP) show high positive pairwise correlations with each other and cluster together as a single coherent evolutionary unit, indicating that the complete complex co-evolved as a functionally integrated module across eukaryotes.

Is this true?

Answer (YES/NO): NO